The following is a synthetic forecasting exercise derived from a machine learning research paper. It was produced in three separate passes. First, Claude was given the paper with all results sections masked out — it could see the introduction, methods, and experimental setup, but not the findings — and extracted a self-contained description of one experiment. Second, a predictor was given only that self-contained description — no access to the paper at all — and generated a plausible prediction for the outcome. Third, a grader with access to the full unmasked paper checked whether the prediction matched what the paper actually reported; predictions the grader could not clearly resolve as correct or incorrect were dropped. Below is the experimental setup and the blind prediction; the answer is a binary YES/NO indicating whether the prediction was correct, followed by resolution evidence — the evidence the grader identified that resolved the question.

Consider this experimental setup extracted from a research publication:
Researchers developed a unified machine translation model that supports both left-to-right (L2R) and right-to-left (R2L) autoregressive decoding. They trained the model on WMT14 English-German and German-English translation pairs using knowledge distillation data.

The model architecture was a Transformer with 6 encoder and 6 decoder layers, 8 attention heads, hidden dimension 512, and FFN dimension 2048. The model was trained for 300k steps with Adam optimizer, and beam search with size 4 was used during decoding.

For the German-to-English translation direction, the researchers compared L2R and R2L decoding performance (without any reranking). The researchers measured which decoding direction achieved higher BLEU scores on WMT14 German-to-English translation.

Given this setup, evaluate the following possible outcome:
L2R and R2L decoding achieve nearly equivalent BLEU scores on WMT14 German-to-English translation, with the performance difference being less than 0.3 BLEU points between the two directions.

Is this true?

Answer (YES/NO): NO